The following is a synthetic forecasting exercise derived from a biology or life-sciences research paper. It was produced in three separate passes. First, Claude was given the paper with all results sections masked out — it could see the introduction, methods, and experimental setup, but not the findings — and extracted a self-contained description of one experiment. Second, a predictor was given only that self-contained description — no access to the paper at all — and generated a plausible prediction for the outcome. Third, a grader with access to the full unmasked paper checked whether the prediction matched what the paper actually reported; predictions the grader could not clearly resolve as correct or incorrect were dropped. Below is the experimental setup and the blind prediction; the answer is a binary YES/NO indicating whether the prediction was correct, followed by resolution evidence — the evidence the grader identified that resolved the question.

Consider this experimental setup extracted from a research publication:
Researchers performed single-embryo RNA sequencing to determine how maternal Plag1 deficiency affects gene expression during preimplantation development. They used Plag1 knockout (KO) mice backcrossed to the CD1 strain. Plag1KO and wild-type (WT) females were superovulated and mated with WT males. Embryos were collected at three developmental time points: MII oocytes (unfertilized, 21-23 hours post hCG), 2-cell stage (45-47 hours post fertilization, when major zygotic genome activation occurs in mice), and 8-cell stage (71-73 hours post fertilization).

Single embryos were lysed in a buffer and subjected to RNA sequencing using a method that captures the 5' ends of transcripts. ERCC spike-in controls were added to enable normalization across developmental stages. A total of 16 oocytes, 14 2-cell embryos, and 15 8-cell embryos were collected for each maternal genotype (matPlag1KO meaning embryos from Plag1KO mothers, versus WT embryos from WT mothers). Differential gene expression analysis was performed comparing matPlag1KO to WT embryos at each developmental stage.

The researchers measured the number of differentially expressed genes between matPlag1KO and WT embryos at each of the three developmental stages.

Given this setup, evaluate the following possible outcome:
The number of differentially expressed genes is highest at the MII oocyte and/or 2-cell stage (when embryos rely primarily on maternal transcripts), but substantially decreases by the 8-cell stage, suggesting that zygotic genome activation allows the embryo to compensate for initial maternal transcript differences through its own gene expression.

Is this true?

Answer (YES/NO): YES